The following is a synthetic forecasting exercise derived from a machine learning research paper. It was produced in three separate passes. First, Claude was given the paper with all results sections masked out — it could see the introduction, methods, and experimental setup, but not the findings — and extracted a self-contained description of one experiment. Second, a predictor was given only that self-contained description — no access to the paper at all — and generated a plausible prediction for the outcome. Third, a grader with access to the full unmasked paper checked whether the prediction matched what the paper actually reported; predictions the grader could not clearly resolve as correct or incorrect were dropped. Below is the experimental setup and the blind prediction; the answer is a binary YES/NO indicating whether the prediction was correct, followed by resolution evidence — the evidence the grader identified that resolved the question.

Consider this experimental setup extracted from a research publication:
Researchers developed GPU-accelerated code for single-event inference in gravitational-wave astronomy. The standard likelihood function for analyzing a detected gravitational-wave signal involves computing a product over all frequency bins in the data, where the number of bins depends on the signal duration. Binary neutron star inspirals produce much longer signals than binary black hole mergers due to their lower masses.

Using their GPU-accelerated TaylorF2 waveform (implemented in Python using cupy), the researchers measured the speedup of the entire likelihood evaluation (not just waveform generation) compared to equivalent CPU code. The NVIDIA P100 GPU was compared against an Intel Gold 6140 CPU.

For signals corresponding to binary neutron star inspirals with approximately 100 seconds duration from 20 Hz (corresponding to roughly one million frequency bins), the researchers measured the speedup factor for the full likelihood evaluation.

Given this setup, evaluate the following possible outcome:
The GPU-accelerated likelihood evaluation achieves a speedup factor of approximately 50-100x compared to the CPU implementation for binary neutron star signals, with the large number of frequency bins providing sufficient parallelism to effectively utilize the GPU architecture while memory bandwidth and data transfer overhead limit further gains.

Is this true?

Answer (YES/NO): NO